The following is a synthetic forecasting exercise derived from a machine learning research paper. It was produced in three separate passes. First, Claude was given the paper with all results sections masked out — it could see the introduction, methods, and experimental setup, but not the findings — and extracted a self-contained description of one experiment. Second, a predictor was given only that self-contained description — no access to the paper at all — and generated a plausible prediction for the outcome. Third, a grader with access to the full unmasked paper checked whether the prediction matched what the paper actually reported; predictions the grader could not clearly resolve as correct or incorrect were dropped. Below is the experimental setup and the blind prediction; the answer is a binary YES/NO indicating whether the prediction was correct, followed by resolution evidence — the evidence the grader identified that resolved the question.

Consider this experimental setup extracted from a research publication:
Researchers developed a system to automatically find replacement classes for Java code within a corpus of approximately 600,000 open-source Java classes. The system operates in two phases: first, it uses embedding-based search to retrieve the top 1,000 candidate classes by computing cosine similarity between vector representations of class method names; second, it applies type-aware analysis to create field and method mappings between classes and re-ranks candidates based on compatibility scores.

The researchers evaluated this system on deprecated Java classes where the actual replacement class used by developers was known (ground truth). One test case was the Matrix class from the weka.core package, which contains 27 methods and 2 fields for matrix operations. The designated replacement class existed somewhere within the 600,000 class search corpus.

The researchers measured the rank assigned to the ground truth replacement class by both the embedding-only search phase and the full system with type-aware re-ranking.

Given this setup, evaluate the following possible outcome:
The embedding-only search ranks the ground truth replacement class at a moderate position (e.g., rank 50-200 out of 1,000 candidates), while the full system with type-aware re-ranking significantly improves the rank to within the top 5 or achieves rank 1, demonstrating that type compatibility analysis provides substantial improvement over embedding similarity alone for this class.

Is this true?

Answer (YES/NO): NO